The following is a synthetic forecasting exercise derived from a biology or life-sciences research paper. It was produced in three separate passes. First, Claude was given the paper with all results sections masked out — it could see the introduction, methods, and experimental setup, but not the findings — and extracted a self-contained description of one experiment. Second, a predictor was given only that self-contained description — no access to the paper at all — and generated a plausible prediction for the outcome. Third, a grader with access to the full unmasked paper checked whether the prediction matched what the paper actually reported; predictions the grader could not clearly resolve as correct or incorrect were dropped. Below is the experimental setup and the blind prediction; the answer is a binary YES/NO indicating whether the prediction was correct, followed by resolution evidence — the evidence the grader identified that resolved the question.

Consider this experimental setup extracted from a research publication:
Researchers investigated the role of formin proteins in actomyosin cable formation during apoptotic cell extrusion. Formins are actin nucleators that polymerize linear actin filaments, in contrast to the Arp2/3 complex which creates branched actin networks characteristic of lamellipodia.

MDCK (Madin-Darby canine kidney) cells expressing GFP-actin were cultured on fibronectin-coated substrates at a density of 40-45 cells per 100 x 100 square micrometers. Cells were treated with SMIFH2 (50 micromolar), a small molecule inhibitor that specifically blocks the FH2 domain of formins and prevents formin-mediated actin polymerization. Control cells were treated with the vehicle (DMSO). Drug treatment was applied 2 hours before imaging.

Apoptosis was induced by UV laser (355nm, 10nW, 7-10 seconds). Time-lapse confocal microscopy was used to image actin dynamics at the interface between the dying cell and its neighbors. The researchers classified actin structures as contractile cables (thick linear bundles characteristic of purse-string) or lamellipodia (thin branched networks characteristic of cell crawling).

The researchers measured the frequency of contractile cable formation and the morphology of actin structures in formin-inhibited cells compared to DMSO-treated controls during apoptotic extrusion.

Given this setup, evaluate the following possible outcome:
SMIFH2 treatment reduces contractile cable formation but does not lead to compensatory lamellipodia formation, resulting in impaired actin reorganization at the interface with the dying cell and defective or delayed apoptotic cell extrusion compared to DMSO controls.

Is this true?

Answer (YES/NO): NO